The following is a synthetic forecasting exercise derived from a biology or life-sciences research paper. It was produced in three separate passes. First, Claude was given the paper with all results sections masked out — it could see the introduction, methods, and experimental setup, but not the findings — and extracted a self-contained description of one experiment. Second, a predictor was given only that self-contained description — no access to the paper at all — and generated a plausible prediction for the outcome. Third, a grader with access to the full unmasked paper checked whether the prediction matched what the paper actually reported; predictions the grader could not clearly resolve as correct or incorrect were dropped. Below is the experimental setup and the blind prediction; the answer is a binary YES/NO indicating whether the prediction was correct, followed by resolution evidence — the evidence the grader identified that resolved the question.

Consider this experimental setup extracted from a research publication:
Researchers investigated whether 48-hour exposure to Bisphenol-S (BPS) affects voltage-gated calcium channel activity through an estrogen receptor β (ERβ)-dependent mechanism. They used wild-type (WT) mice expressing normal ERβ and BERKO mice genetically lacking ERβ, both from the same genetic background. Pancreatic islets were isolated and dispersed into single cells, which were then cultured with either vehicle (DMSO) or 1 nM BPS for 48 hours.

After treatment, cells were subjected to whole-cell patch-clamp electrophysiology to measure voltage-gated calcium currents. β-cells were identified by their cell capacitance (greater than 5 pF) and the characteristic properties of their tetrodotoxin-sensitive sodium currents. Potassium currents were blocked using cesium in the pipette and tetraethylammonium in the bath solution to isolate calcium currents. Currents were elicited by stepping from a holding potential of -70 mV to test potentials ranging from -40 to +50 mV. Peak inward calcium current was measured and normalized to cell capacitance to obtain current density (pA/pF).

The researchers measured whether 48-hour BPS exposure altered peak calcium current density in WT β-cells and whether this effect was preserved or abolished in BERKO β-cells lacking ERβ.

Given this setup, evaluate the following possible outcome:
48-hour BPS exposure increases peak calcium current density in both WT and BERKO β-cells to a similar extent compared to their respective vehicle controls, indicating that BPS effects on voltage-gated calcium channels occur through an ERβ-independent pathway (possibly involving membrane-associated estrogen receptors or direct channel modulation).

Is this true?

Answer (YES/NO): NO